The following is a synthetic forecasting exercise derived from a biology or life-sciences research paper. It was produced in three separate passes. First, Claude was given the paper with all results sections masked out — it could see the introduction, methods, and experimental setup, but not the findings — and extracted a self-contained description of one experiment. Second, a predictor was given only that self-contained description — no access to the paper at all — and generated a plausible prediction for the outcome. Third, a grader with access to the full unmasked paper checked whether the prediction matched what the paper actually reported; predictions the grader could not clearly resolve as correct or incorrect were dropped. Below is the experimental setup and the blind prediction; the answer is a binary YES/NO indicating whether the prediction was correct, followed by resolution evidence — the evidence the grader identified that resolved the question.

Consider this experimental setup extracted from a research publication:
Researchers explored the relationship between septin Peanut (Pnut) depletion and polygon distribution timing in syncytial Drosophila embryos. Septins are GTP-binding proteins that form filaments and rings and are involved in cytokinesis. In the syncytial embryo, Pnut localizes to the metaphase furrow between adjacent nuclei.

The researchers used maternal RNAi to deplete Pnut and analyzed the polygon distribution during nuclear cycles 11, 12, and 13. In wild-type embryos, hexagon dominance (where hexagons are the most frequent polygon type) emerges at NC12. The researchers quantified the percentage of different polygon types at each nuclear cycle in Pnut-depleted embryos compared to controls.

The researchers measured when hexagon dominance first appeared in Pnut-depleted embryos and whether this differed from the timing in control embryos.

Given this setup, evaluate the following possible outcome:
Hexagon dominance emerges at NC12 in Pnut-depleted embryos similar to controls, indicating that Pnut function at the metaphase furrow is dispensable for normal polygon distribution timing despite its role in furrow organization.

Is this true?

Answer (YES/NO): NO